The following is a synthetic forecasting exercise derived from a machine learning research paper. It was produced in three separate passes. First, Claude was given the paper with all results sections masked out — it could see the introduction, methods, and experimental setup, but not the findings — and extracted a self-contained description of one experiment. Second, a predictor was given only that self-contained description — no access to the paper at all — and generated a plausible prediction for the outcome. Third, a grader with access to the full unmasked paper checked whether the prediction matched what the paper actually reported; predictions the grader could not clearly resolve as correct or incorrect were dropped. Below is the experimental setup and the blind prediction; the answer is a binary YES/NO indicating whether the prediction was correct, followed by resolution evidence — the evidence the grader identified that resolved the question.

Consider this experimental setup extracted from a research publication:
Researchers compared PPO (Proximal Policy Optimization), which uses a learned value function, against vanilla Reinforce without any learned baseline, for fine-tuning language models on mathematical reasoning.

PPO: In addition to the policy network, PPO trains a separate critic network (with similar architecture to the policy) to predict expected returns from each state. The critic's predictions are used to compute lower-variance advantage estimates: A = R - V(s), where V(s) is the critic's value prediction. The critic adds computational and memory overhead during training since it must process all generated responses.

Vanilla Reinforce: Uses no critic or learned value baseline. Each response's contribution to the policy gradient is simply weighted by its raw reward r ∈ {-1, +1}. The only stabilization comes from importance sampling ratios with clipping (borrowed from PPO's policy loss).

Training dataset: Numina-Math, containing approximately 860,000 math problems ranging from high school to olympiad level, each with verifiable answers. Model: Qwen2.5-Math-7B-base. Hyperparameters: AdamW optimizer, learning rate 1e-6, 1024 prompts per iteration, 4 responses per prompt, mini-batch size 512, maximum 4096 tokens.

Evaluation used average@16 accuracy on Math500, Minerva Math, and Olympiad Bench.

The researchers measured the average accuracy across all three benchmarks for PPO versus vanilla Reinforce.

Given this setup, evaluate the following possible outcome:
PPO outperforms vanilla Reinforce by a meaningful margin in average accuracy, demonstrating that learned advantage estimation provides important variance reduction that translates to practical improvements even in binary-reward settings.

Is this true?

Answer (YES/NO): NO